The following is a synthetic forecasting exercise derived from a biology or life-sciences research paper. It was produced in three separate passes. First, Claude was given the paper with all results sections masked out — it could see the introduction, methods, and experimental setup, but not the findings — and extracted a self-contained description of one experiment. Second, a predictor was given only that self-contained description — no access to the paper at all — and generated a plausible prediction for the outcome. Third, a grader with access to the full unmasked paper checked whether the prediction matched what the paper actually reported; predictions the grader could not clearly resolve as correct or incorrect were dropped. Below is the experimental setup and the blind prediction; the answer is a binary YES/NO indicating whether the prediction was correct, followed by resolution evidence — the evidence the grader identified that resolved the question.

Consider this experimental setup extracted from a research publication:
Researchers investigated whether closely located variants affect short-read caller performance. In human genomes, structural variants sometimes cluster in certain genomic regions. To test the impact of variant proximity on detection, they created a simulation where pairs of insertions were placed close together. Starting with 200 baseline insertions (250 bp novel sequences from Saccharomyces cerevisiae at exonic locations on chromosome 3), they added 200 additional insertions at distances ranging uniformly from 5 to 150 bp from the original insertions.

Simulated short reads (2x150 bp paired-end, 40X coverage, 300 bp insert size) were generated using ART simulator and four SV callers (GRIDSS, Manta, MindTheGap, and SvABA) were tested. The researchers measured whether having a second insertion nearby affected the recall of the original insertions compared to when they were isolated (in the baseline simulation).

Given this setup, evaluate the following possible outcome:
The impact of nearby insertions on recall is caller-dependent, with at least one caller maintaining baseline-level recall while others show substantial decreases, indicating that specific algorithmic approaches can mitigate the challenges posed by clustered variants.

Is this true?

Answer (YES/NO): YES